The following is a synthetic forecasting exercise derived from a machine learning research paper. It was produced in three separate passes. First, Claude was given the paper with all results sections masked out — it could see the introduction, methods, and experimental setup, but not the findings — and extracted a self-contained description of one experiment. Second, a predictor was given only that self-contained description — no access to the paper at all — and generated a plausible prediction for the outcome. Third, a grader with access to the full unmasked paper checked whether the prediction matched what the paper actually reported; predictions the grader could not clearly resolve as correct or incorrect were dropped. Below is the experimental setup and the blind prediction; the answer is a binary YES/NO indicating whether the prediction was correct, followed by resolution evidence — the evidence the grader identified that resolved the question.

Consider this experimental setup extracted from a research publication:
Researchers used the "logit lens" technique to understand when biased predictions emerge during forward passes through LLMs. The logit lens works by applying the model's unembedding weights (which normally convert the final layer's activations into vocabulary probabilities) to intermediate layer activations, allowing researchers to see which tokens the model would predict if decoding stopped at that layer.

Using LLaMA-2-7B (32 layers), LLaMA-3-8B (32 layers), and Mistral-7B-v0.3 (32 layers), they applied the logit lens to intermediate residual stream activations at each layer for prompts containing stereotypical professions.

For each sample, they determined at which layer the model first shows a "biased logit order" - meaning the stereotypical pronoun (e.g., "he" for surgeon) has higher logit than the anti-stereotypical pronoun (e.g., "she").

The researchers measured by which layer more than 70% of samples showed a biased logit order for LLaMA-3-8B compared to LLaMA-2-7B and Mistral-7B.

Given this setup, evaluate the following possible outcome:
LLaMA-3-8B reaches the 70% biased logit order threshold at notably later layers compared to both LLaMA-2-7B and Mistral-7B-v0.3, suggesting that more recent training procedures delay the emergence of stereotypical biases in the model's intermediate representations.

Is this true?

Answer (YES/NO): NO